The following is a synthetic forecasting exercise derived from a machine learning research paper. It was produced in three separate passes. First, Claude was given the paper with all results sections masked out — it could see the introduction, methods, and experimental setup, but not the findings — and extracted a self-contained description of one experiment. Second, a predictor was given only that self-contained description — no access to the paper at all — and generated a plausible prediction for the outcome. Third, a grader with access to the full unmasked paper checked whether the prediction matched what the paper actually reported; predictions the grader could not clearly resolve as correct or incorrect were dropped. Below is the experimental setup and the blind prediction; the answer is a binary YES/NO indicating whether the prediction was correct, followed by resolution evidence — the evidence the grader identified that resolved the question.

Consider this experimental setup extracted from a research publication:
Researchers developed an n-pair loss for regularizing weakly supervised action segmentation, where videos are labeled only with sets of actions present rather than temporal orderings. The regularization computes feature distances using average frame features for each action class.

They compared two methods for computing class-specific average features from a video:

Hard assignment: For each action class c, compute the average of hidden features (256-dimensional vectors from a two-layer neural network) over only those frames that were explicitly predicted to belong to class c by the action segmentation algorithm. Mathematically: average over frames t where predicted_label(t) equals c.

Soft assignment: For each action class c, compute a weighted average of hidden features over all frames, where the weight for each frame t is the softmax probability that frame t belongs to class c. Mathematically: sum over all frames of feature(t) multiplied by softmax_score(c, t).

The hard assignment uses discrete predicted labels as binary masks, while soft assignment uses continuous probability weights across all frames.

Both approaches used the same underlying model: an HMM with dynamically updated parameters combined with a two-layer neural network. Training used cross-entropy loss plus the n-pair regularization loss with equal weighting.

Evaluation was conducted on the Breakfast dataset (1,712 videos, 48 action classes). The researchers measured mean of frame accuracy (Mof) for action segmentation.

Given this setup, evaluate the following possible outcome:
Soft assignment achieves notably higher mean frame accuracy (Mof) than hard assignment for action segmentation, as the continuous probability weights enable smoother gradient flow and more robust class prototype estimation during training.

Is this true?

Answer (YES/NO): NO